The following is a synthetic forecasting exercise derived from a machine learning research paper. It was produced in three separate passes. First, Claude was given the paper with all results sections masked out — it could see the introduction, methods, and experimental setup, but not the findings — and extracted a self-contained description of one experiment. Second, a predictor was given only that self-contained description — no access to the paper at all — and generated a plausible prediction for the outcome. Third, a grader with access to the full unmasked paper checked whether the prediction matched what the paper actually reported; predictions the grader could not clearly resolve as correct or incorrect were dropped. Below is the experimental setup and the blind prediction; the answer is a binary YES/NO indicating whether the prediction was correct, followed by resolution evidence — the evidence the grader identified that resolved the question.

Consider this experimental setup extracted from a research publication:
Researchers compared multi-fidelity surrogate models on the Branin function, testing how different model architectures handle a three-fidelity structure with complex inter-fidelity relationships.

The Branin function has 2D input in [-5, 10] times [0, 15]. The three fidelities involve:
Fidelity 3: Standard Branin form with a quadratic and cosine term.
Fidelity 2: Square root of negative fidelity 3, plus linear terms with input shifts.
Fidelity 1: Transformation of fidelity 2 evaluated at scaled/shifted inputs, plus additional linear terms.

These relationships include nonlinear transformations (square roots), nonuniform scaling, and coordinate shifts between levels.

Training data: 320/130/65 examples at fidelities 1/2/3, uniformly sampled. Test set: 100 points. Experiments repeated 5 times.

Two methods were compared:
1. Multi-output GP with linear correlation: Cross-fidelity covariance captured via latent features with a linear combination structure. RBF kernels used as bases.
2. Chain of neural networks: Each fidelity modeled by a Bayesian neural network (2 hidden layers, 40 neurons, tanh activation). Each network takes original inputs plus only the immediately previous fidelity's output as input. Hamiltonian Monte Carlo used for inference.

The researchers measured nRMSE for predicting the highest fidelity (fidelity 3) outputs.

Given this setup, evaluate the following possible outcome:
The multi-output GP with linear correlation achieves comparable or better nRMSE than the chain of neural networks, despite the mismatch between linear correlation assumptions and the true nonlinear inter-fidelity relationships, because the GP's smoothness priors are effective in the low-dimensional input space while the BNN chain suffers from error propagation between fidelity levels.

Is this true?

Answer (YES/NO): NO